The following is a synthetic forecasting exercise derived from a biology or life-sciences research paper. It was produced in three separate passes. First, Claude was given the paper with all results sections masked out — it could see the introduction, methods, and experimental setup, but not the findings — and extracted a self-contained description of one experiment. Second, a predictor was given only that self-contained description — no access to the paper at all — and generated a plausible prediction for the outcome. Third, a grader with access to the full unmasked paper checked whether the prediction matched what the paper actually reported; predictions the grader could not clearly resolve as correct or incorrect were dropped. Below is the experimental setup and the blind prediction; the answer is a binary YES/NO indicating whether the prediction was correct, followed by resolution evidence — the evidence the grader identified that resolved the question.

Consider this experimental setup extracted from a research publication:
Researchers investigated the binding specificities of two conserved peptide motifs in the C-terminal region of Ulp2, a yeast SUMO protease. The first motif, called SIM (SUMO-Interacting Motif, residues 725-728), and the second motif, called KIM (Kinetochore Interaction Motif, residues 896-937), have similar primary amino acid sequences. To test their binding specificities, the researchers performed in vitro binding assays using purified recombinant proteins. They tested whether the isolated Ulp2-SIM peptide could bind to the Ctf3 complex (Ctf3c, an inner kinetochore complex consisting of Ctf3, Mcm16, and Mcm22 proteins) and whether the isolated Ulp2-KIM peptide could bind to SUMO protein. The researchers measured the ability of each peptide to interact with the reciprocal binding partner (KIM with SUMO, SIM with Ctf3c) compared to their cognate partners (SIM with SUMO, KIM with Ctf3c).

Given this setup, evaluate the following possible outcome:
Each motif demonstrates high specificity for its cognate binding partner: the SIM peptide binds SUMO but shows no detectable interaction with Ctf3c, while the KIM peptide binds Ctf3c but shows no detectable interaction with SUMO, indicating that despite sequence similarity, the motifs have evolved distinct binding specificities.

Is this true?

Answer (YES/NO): YES